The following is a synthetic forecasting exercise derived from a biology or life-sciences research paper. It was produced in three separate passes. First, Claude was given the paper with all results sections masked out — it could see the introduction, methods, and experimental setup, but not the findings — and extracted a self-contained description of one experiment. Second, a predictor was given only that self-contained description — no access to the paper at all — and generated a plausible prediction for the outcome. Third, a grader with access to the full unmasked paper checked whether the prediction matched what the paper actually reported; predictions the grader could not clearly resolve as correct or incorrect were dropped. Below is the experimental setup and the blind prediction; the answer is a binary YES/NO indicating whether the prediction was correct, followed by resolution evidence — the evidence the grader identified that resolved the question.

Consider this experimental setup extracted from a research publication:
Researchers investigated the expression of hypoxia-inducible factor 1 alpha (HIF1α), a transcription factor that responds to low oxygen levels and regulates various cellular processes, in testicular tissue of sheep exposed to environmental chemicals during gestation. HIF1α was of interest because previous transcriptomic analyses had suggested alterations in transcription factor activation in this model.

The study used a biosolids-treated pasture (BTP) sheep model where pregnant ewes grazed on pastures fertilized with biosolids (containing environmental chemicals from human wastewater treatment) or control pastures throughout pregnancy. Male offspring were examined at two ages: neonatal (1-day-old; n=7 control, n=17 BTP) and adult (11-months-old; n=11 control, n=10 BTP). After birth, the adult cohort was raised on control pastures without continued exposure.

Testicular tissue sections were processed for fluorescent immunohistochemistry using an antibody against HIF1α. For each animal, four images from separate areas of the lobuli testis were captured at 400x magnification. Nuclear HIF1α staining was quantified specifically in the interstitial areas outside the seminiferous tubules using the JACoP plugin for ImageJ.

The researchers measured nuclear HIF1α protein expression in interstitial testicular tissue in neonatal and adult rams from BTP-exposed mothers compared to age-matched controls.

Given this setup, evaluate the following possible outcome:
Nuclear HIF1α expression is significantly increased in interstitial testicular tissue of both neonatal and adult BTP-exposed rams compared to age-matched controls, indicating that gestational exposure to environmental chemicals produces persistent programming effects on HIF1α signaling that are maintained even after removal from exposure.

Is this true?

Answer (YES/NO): NO